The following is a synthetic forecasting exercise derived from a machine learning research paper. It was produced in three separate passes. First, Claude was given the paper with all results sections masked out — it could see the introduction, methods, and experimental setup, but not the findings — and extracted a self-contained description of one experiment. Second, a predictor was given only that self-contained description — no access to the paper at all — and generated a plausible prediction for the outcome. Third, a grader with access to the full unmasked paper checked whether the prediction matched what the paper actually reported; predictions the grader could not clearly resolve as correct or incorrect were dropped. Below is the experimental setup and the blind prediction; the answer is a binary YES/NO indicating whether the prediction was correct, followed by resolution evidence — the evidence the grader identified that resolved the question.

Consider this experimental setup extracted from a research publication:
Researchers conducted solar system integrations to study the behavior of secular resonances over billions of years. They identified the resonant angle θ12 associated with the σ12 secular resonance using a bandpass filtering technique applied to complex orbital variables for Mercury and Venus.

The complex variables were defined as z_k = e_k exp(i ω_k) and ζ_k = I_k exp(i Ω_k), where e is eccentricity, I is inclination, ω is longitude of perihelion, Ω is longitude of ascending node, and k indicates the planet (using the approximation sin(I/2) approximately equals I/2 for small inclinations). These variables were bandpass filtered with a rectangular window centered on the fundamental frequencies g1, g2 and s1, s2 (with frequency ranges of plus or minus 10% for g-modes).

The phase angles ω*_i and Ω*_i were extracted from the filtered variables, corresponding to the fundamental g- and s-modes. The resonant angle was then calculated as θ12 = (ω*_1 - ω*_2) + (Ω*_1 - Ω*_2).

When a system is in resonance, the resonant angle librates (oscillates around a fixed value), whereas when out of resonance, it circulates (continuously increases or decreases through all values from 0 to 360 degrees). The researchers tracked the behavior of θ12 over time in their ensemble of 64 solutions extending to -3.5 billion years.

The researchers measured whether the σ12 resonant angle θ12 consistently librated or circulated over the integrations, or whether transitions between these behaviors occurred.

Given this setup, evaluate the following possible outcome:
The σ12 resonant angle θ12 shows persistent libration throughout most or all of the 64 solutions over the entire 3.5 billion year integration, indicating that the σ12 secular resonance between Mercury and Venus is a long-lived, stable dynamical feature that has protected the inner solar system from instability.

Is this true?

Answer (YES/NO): NO